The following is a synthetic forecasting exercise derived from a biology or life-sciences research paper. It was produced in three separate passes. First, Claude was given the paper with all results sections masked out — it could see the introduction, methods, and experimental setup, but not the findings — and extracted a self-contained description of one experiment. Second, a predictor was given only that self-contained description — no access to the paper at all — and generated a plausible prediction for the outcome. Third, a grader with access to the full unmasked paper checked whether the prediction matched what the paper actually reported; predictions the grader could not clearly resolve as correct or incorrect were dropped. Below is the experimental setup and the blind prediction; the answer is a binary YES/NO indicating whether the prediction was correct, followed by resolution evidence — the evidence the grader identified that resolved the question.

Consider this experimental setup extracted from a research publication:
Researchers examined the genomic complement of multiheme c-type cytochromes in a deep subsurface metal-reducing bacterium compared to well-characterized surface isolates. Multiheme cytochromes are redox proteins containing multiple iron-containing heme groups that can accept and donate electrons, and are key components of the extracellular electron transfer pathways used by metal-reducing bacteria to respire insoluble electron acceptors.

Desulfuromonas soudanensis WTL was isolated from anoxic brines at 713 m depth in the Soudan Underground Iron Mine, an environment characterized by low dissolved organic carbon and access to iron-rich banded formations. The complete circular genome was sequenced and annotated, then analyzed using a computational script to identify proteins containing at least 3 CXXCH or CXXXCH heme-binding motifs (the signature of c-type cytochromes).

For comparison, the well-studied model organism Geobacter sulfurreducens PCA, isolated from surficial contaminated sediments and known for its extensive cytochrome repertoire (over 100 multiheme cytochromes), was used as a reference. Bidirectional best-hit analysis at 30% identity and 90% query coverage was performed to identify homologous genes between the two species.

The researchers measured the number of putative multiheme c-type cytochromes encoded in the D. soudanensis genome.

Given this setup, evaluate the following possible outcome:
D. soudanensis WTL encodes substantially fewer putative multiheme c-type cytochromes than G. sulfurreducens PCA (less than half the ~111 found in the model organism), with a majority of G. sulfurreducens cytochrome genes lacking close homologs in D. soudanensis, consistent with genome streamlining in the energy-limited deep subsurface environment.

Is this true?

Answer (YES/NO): YES